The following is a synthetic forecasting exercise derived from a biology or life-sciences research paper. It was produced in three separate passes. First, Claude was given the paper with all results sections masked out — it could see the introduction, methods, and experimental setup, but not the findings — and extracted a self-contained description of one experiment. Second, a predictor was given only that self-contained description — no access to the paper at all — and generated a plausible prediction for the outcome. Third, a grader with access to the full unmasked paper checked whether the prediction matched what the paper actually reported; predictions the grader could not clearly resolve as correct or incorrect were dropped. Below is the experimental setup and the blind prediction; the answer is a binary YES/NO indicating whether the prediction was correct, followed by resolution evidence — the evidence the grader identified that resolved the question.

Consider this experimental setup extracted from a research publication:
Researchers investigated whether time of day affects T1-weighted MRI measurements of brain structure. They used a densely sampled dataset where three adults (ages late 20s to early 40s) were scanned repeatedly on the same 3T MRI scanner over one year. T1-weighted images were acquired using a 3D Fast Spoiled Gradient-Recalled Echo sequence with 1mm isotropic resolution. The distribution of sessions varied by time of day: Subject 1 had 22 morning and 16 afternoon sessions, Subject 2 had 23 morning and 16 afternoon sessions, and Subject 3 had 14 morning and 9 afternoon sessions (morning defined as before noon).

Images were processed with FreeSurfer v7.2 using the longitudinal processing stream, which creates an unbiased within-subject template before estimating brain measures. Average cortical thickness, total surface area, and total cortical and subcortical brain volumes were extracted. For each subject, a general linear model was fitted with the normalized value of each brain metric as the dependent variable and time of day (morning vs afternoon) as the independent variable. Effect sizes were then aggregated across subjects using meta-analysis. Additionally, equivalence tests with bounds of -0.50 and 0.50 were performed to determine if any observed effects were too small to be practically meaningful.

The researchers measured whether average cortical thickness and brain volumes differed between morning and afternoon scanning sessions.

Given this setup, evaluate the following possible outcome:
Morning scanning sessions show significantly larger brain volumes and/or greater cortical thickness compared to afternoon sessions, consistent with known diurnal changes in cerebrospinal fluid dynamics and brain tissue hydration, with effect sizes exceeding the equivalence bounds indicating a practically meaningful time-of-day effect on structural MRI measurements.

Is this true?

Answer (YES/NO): NO